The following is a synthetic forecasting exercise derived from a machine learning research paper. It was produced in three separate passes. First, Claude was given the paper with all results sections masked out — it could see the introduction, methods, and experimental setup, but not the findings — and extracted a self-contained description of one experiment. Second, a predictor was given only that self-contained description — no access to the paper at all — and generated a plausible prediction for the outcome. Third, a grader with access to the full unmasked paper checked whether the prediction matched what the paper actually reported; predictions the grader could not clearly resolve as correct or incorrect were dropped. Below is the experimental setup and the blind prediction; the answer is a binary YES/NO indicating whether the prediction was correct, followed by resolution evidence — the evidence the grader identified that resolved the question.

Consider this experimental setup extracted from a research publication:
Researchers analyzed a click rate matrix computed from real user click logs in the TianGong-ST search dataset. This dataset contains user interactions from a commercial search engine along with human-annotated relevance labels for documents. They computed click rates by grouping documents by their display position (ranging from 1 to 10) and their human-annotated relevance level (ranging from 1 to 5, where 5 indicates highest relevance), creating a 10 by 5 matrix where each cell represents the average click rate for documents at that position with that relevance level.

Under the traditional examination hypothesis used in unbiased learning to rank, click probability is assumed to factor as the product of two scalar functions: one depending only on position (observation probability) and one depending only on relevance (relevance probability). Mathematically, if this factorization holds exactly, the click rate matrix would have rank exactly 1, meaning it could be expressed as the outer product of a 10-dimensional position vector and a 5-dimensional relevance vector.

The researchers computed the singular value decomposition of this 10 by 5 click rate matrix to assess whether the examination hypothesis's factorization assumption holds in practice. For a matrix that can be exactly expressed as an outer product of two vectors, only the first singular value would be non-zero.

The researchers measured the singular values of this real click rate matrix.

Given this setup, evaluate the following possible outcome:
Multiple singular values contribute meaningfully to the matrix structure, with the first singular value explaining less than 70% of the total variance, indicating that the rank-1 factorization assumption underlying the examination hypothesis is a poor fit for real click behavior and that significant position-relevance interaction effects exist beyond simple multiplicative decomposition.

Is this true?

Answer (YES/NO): NO